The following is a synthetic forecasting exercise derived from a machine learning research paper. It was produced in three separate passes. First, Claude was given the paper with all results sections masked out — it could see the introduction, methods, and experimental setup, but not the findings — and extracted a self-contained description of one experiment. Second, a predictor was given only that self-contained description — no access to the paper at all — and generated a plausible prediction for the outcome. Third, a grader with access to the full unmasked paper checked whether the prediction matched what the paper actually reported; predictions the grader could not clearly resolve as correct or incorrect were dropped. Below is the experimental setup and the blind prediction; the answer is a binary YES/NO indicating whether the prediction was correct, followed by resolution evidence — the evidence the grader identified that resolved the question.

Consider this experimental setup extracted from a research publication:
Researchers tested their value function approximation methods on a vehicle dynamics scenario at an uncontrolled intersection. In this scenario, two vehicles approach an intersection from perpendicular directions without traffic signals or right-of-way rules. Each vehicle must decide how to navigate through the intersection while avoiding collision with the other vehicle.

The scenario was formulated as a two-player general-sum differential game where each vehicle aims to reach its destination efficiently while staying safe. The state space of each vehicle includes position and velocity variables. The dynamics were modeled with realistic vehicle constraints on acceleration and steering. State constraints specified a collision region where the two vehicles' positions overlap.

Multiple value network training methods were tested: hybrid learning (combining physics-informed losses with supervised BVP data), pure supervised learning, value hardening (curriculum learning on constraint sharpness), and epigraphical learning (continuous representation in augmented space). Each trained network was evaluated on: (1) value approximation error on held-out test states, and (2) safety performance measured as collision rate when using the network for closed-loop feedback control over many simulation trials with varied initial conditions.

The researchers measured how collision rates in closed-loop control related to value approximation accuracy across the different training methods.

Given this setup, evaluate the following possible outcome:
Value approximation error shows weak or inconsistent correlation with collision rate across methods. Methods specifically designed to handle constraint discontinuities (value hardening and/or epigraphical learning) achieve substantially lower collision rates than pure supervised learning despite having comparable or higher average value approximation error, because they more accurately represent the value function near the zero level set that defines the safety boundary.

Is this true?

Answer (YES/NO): NO